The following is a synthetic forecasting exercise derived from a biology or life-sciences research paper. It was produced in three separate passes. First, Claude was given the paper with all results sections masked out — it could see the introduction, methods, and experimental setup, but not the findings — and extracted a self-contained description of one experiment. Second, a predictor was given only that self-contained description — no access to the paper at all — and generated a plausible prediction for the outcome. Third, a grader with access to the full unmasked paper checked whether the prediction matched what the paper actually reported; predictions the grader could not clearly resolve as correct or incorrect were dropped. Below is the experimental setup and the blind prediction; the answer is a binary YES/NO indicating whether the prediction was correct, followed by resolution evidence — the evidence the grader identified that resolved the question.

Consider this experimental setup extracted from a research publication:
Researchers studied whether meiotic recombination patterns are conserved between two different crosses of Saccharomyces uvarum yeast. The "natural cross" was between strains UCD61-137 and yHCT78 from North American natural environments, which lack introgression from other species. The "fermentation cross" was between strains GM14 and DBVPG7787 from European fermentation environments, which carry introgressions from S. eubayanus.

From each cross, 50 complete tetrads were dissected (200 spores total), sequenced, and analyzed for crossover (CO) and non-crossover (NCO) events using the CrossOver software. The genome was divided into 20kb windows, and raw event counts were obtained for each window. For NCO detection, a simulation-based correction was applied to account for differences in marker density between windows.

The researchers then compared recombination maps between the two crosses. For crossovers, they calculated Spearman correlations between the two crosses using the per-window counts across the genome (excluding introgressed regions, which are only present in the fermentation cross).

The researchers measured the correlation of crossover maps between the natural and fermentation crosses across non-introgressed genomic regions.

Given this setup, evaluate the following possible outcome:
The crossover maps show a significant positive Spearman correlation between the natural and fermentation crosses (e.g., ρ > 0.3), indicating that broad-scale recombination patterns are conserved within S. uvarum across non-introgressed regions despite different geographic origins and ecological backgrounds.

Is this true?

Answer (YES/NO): NO